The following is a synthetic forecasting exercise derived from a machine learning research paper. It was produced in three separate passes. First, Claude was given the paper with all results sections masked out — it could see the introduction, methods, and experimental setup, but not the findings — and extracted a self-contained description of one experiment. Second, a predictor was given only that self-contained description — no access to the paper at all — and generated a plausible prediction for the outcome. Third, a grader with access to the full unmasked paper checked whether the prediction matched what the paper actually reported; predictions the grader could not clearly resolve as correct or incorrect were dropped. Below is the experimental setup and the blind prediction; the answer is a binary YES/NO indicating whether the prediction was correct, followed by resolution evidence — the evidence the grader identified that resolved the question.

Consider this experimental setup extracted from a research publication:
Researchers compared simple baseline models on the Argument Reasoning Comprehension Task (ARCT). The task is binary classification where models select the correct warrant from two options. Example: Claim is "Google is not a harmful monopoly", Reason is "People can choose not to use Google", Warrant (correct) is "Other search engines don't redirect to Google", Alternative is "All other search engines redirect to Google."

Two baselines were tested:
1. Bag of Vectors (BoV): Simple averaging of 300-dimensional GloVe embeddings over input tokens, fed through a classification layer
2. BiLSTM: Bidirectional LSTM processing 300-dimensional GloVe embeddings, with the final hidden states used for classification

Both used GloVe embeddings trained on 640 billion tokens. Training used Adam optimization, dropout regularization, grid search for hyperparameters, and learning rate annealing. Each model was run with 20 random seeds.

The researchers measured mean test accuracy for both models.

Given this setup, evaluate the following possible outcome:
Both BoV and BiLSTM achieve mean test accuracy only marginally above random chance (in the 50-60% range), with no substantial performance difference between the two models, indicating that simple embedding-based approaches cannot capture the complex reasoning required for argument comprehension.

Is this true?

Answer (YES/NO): YES